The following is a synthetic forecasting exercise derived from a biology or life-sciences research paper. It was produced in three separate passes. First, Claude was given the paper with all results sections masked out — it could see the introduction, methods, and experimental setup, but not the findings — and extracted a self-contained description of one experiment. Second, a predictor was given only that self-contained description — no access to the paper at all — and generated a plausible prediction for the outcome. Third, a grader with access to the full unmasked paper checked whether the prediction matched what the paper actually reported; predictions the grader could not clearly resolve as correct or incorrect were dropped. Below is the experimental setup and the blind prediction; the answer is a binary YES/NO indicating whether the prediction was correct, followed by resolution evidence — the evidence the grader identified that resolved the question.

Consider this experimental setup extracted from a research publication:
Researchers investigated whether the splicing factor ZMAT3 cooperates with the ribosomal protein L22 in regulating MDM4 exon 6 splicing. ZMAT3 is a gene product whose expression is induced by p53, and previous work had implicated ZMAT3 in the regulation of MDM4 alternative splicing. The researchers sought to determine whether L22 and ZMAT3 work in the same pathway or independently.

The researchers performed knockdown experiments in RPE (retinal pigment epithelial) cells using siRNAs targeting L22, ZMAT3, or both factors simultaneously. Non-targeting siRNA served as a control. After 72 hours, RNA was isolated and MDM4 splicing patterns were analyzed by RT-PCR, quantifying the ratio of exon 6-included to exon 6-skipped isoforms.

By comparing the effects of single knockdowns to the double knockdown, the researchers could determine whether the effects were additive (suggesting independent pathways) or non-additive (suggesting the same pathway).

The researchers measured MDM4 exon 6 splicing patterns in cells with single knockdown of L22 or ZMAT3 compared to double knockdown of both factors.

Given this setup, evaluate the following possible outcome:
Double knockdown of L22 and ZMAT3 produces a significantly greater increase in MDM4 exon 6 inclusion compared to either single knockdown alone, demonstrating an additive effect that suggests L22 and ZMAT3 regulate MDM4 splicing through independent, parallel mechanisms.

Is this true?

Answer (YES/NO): YES